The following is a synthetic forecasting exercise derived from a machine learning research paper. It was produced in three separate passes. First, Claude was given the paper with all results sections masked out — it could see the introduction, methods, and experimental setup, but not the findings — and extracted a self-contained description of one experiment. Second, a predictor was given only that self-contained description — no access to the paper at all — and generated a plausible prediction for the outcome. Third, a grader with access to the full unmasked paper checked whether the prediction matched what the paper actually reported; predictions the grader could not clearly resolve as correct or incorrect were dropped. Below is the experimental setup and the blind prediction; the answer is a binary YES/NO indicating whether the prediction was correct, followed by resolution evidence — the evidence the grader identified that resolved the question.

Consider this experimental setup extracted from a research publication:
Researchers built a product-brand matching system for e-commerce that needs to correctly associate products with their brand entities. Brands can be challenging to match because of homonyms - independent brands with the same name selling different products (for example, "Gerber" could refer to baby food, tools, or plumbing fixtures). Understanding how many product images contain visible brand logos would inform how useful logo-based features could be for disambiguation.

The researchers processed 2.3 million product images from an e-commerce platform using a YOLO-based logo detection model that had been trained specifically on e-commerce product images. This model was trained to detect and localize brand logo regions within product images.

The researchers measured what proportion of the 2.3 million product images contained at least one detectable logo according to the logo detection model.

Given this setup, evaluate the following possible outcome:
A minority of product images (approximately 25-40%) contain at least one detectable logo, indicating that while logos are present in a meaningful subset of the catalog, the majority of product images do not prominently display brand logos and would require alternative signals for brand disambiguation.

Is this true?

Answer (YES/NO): YES